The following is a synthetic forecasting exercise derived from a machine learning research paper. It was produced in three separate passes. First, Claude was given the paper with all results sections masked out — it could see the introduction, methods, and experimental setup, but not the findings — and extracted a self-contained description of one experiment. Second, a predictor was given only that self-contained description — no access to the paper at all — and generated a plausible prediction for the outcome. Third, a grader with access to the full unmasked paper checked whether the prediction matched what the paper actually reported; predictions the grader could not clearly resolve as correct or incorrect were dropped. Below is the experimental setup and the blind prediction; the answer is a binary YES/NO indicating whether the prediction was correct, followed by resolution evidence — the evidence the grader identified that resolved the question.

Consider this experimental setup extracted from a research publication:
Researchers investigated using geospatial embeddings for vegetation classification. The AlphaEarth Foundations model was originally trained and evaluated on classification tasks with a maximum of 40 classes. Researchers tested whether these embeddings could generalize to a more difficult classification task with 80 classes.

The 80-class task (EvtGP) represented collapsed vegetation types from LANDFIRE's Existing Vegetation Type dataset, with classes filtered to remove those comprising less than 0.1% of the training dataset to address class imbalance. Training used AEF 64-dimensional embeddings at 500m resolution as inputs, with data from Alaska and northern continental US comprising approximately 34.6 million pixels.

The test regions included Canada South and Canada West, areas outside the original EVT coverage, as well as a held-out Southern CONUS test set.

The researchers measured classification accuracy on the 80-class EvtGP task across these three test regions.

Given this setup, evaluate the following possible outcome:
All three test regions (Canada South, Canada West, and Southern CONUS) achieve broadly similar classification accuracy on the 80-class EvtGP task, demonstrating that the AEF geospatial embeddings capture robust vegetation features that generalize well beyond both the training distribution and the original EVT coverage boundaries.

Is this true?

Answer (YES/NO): NO